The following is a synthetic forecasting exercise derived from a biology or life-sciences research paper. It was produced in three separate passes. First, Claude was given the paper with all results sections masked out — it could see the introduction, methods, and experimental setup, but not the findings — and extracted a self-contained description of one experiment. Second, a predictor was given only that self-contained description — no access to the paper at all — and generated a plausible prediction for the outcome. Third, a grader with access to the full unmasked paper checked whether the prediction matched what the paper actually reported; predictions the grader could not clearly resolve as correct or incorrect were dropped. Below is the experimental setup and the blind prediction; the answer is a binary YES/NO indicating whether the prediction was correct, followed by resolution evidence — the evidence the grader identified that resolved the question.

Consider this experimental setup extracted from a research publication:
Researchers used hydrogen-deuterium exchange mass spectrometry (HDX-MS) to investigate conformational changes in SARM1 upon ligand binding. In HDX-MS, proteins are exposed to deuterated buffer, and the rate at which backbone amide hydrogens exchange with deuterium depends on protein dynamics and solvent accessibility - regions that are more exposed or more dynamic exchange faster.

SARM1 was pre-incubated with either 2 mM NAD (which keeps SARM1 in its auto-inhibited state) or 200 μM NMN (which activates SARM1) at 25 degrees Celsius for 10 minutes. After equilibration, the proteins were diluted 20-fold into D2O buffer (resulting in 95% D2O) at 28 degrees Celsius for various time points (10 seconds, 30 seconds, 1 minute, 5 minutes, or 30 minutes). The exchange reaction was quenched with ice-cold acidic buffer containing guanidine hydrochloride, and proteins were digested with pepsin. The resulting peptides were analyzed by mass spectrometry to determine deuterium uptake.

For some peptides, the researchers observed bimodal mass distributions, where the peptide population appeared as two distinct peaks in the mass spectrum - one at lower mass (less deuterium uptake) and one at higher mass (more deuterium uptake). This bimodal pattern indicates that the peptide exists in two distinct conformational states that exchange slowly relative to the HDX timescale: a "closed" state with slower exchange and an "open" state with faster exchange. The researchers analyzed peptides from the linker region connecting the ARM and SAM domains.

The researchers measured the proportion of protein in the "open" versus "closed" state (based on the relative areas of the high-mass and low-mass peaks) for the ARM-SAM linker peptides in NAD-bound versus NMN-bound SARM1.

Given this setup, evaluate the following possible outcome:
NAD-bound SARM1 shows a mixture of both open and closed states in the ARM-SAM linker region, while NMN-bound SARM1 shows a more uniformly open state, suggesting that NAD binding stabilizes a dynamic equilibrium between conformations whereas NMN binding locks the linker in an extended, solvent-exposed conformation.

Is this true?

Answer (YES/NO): NO